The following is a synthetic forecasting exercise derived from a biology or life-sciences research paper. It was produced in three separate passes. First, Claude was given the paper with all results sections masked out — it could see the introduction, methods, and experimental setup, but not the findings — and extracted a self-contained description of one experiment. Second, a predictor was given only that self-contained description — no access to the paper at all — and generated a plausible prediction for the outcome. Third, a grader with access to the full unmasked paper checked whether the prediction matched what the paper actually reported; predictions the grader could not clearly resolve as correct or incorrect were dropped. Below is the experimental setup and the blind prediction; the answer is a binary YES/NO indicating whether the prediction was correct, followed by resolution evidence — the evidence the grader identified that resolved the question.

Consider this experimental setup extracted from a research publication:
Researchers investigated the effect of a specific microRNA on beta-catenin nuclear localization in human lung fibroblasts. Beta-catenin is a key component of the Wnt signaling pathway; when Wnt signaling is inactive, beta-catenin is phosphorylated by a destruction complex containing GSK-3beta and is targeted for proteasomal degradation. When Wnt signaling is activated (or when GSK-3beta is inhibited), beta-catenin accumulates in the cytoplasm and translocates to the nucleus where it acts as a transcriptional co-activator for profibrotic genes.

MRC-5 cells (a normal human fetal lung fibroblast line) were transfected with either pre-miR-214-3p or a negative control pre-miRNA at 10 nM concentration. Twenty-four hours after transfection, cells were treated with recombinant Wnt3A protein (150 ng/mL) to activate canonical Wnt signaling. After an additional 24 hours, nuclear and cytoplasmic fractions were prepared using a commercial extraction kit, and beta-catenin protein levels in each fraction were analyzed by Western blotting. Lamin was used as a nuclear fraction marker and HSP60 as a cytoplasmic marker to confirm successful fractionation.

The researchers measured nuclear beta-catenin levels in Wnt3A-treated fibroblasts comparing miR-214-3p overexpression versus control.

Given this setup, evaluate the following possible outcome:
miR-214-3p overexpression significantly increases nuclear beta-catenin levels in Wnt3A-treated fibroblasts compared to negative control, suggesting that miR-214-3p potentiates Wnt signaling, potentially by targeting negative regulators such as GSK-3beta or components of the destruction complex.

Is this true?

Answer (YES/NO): YES